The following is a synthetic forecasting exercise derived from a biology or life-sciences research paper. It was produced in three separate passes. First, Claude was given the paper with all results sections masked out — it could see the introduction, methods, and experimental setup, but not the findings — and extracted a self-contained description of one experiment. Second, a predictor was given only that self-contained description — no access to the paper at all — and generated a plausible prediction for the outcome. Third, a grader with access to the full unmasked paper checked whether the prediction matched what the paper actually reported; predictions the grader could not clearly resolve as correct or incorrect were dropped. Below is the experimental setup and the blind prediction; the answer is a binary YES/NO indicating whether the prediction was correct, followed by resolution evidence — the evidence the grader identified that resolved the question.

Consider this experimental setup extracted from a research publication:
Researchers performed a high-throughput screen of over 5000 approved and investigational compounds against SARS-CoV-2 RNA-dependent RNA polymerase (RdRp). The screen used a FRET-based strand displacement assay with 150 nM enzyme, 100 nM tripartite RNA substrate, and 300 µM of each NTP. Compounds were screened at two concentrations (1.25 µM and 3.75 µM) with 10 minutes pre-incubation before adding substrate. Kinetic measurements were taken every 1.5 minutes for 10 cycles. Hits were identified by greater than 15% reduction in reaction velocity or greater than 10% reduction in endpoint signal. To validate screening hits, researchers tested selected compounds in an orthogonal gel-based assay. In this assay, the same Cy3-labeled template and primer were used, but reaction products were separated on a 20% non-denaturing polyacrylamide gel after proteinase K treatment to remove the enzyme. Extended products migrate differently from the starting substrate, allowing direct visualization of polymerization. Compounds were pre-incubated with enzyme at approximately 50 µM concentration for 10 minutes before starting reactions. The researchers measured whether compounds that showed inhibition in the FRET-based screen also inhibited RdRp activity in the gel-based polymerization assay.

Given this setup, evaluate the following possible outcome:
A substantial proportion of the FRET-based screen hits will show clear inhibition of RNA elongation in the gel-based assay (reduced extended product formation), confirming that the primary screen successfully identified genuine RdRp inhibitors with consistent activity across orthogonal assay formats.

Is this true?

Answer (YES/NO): YES